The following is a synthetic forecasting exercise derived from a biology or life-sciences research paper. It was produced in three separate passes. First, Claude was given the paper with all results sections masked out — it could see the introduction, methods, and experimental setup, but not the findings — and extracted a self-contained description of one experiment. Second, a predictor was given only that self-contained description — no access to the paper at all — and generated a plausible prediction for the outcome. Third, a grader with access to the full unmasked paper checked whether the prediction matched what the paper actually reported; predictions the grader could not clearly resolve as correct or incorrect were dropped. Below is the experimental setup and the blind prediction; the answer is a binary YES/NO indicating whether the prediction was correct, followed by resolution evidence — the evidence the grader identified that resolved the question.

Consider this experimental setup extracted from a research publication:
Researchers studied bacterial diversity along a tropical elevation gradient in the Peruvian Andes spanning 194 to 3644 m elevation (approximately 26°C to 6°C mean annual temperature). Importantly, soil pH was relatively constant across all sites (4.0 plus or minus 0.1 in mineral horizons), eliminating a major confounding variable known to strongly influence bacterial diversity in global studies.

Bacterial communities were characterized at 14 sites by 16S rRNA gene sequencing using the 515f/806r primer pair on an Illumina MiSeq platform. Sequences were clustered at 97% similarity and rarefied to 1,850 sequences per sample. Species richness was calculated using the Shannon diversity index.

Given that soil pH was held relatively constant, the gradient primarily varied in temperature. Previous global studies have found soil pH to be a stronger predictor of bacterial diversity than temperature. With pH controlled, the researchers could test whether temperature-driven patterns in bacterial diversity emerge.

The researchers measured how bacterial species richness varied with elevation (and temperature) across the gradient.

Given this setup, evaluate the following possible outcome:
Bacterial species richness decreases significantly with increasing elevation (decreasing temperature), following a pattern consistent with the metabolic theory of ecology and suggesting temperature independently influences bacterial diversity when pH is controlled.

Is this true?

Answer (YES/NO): YES